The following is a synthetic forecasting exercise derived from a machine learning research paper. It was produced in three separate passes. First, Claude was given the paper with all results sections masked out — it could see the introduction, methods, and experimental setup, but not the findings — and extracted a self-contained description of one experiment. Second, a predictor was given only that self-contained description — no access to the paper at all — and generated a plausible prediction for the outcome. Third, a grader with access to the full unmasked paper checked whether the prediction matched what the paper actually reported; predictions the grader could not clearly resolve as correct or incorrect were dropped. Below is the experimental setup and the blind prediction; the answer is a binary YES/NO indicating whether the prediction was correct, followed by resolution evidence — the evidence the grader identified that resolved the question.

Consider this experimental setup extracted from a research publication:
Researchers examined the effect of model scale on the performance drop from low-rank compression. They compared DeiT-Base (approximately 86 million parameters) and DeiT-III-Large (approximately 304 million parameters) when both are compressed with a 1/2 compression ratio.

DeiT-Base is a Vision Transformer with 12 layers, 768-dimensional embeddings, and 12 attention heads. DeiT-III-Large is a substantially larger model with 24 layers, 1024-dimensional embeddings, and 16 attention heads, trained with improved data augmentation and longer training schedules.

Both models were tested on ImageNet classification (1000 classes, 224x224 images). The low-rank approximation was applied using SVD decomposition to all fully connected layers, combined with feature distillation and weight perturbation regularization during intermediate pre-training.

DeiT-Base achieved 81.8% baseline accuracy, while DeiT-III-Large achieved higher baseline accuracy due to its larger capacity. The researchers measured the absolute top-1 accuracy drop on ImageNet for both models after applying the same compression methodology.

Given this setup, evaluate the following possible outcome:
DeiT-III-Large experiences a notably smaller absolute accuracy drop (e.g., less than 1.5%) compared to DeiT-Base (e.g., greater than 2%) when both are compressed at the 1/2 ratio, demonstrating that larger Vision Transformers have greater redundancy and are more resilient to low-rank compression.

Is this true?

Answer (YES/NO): NO